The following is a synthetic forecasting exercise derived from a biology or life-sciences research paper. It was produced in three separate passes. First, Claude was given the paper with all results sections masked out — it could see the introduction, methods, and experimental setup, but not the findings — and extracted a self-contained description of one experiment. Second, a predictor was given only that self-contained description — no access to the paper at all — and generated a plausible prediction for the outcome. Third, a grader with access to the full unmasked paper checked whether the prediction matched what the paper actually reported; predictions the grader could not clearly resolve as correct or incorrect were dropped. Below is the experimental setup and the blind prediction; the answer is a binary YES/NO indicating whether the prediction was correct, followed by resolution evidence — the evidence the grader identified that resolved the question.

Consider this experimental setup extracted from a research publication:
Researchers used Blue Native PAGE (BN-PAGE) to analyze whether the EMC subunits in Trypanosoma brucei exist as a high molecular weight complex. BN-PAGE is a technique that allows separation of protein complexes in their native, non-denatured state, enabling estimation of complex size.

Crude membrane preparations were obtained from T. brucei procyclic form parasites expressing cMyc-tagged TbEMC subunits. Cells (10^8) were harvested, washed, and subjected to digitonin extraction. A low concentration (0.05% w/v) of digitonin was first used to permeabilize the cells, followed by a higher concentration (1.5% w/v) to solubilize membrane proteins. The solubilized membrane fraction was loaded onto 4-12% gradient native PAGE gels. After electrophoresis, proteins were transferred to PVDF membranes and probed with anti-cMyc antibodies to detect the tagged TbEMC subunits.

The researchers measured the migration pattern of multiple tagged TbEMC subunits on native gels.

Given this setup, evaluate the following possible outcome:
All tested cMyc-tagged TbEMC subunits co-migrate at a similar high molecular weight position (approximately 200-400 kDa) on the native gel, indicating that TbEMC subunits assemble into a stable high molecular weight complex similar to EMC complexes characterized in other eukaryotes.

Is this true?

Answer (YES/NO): NO